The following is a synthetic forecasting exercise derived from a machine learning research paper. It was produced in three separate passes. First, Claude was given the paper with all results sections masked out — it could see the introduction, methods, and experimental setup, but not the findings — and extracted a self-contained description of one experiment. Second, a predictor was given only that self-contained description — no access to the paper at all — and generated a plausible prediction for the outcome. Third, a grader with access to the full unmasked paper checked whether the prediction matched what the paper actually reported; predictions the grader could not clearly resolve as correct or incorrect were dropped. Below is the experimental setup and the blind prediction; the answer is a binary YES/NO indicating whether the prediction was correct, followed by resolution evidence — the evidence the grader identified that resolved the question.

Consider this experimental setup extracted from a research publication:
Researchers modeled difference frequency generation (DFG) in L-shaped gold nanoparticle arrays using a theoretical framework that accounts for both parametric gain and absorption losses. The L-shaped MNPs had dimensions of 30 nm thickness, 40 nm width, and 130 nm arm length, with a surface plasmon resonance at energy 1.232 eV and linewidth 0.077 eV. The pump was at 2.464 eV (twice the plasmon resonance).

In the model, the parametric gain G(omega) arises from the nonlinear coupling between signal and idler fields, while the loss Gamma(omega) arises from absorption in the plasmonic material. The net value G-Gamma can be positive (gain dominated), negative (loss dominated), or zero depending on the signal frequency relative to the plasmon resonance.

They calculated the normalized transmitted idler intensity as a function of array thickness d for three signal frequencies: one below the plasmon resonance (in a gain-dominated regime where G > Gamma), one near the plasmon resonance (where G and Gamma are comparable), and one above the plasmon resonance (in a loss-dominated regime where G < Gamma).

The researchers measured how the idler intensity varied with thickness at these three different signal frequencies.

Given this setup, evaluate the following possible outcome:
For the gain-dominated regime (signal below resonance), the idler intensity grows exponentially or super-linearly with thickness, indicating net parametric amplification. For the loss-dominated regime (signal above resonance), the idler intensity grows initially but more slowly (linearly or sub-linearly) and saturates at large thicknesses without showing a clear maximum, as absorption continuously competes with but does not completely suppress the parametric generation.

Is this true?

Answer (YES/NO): NO